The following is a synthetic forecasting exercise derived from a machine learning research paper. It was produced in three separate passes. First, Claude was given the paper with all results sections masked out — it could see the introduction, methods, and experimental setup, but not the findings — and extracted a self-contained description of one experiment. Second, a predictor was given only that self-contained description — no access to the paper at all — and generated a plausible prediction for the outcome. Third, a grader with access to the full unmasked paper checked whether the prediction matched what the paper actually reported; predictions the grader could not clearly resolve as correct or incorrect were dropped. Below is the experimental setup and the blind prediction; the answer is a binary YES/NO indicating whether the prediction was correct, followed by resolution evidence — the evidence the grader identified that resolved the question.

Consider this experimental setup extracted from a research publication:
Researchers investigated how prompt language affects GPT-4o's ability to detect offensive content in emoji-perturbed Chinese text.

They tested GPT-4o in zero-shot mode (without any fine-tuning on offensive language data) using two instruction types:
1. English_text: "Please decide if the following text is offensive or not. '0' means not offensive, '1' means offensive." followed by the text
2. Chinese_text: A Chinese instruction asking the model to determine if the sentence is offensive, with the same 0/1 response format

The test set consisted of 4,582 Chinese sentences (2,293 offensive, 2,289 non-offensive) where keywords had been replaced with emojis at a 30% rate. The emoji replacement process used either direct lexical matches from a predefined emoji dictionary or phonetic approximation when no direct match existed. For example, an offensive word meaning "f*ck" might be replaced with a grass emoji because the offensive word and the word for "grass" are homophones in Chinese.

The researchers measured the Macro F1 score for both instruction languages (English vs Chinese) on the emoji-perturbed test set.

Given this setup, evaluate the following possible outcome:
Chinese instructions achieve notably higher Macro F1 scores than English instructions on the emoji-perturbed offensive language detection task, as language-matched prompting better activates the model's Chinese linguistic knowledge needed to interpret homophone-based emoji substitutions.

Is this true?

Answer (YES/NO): YES